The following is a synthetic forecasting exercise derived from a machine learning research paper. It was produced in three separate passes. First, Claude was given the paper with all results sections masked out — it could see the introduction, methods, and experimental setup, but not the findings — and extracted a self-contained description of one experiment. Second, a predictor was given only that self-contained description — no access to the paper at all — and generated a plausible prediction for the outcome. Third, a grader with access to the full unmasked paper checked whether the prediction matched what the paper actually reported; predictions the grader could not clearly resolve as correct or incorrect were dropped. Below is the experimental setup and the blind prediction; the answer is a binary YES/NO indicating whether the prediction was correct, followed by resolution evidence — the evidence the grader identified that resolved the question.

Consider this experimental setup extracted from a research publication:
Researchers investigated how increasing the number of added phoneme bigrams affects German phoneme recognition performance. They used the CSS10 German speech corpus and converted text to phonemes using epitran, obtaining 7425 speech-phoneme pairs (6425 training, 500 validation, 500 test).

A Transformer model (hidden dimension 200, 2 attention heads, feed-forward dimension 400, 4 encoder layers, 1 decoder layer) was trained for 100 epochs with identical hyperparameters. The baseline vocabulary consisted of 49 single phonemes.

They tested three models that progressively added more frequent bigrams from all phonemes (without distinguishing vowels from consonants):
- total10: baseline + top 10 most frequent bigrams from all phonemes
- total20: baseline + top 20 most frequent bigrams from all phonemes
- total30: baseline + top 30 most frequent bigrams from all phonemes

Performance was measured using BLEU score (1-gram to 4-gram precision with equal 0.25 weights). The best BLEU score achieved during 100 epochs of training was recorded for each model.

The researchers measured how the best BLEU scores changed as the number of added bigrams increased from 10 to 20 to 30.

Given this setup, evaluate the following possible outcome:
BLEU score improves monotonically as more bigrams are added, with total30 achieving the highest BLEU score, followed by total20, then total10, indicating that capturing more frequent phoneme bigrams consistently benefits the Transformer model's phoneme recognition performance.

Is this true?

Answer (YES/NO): NO